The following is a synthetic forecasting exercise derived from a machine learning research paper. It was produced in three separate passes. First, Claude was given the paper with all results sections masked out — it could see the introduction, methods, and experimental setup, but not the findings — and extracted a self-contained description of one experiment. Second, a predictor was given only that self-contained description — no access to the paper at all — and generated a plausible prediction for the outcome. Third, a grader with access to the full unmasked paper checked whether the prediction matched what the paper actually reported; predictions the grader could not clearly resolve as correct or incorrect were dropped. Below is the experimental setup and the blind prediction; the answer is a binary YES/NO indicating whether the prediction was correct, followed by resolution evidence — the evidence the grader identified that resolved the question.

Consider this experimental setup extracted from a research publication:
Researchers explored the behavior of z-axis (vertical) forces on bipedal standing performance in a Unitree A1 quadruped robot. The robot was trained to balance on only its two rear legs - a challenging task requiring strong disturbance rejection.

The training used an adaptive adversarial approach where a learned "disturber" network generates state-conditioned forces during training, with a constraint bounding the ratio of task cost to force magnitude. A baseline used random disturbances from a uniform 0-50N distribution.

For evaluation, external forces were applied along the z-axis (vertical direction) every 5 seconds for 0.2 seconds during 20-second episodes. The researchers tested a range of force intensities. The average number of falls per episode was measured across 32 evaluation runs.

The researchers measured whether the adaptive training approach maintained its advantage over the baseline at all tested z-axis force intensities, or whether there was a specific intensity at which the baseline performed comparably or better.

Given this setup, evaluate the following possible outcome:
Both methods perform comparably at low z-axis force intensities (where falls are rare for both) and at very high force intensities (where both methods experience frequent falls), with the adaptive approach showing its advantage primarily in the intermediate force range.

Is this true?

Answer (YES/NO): NO